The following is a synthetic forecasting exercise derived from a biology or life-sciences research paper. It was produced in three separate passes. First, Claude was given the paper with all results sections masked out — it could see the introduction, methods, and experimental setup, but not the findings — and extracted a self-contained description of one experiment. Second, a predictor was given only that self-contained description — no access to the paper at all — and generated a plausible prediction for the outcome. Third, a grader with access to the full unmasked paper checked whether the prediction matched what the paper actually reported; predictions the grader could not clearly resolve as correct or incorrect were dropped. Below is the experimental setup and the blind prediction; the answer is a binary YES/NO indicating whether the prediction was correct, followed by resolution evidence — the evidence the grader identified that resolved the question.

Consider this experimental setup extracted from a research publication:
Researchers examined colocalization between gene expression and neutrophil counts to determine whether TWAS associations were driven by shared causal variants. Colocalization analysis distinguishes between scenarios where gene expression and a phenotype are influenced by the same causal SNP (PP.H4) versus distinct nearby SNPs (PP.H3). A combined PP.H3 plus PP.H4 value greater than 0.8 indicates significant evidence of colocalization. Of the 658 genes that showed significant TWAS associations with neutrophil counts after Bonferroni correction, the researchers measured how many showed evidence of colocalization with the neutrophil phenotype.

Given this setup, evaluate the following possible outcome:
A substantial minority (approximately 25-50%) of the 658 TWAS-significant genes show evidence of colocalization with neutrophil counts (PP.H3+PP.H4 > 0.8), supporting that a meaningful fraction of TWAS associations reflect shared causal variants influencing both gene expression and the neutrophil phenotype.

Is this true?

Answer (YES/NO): NO